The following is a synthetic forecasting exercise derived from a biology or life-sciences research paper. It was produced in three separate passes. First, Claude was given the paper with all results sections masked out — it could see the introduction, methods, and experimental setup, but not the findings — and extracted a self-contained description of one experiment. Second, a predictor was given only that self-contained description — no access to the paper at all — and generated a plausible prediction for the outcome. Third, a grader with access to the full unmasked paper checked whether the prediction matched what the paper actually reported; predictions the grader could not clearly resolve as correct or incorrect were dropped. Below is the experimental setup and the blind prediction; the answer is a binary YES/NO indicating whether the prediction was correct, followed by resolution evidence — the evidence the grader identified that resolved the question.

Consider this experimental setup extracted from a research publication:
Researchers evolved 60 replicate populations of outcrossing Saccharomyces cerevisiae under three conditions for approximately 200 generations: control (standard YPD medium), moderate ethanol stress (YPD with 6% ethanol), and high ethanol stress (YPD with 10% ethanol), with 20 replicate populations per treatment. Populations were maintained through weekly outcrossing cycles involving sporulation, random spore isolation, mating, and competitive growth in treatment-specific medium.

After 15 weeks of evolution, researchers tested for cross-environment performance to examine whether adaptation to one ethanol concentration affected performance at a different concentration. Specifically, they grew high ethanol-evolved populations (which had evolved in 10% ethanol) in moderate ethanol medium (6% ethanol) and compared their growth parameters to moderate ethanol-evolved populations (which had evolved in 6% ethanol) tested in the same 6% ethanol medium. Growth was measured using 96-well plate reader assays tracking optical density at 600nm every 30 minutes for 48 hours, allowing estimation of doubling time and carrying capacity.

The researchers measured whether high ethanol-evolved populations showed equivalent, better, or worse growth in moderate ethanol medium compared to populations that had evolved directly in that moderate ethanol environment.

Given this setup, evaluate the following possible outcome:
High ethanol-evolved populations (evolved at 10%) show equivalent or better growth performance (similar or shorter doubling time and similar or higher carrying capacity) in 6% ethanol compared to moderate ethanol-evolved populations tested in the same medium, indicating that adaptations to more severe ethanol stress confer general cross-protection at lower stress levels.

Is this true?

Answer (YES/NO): NO